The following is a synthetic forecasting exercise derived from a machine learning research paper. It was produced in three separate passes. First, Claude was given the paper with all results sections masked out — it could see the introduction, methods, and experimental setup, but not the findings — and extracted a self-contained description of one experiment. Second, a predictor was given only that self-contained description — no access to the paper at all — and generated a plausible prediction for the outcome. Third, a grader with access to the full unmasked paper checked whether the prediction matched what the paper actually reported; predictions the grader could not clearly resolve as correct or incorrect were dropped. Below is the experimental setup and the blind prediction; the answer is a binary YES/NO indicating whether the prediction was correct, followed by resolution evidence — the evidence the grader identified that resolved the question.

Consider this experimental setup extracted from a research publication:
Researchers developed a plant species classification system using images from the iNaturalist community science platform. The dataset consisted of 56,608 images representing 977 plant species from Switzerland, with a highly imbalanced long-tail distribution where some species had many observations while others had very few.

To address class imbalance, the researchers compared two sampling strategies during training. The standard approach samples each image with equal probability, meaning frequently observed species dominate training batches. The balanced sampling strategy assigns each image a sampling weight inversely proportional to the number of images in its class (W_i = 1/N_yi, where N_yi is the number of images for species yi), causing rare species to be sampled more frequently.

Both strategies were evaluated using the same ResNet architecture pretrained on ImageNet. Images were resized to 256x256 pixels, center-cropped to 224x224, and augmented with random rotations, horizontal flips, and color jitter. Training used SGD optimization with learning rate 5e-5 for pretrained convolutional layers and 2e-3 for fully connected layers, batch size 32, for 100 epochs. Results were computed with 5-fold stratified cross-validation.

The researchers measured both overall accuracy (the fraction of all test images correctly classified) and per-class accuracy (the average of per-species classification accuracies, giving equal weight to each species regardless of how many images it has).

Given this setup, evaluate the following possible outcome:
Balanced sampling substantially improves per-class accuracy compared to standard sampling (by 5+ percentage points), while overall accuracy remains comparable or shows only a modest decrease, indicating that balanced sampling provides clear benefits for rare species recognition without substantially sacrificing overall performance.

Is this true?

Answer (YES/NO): NO